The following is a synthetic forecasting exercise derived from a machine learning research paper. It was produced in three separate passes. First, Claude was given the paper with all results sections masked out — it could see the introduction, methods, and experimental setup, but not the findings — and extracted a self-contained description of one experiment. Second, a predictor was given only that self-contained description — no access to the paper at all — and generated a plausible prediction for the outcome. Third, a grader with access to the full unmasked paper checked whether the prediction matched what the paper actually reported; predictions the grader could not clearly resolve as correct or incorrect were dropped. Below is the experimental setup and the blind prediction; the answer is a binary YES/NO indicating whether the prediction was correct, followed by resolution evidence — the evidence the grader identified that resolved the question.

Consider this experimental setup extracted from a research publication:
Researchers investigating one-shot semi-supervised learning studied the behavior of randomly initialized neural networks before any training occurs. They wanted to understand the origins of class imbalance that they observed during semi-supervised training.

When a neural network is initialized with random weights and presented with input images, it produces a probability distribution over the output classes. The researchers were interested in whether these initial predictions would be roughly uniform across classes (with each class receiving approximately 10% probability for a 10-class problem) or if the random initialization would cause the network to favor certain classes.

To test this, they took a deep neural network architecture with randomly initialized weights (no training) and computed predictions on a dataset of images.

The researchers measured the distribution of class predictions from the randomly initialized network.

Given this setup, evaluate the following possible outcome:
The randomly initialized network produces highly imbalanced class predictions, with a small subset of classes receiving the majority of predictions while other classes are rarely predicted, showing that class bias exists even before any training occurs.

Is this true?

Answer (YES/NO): YES